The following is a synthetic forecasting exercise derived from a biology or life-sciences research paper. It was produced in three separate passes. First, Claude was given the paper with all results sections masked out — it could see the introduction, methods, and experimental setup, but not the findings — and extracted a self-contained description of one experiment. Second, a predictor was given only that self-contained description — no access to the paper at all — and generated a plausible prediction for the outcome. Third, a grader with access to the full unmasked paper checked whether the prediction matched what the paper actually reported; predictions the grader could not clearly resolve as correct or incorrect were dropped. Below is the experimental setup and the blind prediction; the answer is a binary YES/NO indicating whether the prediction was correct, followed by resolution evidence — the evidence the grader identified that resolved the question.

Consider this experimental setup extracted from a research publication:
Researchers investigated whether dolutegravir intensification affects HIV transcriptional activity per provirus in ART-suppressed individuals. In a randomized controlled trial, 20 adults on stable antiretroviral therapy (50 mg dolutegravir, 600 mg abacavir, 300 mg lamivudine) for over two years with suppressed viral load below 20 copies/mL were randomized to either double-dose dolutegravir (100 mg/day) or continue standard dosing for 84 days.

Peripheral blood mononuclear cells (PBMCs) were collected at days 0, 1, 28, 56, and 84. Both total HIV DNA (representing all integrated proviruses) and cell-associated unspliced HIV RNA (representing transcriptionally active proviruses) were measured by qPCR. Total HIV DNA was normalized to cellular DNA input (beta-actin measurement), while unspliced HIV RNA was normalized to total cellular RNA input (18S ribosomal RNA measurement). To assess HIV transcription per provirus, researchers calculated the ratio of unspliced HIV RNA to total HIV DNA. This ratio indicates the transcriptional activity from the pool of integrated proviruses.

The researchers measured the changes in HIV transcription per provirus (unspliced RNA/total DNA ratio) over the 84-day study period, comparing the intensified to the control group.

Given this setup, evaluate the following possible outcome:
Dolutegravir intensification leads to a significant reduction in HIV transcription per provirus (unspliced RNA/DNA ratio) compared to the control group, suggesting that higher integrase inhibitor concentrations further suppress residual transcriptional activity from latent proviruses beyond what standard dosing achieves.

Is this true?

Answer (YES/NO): NO